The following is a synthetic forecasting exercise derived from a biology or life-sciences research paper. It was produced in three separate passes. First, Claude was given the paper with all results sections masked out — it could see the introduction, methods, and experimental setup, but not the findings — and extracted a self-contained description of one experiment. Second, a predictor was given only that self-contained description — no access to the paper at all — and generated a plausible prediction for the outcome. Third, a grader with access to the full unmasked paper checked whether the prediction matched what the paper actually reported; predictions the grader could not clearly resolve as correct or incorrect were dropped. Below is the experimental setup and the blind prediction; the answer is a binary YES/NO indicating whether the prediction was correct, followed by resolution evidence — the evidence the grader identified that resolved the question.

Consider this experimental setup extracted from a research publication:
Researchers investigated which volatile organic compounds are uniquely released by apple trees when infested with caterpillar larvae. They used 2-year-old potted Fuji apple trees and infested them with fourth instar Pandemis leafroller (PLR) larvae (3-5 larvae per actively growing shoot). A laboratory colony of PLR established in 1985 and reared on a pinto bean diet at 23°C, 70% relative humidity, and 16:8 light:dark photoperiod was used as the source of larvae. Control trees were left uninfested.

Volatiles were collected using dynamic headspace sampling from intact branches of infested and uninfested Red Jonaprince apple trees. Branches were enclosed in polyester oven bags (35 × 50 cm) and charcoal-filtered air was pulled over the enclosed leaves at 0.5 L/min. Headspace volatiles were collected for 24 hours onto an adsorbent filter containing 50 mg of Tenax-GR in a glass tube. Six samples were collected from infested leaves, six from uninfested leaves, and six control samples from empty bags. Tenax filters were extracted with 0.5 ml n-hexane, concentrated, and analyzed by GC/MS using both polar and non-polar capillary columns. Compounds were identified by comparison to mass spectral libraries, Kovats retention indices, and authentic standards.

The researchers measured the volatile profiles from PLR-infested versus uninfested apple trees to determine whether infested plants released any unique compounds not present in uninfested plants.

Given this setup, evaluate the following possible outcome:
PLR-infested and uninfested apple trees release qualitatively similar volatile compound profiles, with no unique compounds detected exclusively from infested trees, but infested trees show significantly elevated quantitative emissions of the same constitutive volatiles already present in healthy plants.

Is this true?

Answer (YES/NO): NO